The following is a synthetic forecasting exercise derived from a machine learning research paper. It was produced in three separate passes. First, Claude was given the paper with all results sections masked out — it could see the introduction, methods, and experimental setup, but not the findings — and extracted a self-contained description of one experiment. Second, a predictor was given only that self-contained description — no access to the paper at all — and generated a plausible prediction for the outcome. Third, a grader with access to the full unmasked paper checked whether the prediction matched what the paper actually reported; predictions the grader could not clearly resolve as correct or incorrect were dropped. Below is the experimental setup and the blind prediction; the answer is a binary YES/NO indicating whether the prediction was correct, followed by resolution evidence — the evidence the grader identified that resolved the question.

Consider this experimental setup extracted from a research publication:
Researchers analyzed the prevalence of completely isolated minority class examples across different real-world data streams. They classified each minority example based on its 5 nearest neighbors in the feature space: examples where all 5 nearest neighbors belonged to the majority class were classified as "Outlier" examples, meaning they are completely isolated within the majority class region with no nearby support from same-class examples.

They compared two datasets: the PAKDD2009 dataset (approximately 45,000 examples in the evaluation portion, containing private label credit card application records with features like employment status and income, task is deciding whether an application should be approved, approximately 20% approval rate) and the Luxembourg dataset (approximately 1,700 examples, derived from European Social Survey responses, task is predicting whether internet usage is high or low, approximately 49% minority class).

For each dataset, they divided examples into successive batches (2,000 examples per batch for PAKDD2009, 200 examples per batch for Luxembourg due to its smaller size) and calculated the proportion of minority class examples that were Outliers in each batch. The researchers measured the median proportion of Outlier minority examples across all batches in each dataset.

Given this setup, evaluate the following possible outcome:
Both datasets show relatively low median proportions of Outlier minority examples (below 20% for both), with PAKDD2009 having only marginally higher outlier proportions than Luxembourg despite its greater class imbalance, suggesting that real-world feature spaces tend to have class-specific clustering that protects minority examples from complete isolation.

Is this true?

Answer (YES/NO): NO